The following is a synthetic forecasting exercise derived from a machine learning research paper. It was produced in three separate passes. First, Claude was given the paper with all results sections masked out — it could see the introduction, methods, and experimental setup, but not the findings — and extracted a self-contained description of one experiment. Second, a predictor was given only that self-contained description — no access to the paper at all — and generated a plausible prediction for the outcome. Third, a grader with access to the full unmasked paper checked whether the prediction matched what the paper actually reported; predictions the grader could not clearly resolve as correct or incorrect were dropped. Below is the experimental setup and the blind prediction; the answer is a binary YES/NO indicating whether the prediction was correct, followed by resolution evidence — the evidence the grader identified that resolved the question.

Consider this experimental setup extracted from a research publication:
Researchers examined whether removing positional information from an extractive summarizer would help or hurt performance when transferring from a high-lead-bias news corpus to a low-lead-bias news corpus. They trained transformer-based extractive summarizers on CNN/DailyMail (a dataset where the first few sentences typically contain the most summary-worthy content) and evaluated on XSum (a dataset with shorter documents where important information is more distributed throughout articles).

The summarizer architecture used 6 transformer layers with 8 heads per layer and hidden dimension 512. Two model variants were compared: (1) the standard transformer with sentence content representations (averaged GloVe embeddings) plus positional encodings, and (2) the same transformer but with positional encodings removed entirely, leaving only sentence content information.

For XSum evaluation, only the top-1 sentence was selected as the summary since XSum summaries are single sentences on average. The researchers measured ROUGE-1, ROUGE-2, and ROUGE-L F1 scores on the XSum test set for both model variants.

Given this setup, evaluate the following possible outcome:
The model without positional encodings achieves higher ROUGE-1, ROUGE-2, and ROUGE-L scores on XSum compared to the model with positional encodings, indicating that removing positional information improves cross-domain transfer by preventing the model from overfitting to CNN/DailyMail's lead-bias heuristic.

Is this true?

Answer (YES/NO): YES